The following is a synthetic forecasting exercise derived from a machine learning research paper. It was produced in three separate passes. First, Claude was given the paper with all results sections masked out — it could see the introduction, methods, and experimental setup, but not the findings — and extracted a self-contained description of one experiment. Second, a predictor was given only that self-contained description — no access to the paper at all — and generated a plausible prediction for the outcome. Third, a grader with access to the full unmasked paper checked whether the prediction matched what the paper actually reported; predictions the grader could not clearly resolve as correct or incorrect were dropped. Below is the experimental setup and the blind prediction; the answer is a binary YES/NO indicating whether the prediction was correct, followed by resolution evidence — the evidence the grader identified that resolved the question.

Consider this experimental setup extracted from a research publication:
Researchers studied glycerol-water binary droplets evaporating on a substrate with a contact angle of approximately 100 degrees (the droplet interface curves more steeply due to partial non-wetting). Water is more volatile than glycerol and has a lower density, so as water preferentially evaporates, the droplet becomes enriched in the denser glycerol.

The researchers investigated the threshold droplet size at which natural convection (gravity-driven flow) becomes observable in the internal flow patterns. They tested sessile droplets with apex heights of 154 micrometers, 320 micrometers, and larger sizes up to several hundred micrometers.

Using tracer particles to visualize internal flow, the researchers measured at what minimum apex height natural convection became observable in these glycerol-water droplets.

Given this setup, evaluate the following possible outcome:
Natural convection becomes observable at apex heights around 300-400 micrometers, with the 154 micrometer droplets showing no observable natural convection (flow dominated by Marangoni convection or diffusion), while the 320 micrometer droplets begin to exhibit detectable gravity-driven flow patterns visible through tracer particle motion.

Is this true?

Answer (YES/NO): YES